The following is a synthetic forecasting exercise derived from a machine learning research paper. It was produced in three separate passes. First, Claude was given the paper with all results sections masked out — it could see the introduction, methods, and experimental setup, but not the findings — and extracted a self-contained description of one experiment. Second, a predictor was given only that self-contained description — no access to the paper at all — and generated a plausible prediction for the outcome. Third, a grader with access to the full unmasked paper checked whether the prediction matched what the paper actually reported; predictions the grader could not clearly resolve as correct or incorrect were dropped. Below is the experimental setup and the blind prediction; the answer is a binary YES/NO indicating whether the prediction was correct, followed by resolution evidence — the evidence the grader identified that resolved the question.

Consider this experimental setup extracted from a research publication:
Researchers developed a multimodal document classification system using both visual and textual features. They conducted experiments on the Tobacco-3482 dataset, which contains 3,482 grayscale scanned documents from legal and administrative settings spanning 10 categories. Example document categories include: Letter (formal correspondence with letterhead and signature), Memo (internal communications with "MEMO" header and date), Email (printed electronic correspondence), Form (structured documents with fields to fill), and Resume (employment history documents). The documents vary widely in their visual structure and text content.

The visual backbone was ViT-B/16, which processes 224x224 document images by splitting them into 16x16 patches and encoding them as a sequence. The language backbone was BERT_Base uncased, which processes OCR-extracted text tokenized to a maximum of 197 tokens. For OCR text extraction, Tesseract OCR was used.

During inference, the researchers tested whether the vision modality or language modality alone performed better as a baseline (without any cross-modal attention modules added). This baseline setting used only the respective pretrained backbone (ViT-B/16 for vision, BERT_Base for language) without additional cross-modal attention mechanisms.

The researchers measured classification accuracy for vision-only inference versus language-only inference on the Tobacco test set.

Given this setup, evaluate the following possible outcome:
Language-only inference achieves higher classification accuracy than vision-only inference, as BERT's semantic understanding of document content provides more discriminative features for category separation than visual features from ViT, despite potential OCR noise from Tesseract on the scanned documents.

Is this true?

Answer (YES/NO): YES